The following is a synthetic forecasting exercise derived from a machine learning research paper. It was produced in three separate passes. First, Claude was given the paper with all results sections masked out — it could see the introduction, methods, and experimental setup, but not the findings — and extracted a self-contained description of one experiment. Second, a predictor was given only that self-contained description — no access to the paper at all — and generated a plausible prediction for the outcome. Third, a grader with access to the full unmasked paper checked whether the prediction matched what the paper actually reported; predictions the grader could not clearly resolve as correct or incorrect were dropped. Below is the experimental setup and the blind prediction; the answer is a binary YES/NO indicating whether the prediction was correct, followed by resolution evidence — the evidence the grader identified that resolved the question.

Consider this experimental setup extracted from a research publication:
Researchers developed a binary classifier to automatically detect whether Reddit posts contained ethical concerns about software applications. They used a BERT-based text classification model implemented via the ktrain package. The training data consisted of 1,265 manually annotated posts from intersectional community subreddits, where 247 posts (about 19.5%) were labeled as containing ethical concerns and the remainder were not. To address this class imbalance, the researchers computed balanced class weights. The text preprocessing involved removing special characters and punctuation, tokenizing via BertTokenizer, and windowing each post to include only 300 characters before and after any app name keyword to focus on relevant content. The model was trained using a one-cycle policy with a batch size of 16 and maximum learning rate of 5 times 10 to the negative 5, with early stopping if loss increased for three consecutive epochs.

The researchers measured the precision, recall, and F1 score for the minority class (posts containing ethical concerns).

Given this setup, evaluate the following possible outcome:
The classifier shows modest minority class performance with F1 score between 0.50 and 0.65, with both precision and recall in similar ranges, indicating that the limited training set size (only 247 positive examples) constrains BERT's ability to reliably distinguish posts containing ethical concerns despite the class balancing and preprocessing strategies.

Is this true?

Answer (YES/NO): NO